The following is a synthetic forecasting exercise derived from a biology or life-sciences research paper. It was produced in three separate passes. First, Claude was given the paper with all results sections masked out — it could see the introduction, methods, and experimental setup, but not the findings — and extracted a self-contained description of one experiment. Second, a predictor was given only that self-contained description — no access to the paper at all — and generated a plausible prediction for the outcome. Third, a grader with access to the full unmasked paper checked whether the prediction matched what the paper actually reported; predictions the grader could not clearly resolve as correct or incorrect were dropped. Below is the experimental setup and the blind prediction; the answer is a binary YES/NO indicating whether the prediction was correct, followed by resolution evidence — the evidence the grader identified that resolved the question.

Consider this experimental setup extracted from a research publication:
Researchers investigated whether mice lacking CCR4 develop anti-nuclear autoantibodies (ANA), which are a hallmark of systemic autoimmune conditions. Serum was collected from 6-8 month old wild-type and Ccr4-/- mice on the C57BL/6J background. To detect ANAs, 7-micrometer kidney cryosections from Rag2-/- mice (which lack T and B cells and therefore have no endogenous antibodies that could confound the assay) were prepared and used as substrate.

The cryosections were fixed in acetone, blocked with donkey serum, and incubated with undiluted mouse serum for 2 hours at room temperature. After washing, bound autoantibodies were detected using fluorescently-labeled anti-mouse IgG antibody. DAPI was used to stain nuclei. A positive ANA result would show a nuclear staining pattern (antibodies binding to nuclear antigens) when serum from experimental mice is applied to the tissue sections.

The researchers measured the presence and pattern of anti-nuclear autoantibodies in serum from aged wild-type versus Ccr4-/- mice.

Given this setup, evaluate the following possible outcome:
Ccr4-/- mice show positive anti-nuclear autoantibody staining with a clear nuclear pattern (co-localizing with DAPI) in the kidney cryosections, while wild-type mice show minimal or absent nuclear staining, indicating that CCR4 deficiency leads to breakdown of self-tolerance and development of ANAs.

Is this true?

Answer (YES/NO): NO